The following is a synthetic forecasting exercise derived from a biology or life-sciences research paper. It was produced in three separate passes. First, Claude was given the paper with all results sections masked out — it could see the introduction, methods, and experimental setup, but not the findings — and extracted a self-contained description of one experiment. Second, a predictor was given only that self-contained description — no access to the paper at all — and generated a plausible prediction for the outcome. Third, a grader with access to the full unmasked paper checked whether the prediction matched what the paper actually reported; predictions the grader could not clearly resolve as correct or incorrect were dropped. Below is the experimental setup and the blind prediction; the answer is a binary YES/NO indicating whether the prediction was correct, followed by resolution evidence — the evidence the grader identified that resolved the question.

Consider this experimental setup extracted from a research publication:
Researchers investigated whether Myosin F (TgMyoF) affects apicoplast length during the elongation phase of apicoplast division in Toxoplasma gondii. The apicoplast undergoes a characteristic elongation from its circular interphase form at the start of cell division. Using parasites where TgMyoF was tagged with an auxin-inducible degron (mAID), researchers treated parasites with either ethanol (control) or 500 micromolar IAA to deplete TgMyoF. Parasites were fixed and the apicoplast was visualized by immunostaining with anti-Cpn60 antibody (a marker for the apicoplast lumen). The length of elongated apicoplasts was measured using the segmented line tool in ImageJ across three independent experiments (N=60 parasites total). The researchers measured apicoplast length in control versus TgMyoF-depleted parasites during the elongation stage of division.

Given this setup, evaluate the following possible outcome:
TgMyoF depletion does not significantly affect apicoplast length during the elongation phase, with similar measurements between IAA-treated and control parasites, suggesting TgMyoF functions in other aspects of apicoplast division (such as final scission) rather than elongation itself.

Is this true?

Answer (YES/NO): NO